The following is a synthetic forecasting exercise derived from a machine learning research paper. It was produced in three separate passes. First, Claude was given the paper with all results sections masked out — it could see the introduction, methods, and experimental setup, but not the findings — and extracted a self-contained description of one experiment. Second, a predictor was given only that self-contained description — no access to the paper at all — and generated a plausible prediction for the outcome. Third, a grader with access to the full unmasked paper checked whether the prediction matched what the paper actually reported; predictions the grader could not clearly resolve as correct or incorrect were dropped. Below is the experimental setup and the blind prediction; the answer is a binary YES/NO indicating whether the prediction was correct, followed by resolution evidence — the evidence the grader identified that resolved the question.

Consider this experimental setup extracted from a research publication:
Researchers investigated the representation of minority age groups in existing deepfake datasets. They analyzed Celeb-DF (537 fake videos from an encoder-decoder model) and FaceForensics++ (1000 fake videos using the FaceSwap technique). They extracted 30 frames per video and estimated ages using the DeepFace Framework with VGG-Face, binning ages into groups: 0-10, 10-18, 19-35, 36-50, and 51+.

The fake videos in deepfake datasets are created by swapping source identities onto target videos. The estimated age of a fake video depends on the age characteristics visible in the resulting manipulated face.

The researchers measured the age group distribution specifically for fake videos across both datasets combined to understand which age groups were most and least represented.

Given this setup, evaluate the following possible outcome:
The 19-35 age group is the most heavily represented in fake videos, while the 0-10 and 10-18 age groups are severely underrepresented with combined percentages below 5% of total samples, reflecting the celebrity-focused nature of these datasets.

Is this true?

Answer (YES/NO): YES